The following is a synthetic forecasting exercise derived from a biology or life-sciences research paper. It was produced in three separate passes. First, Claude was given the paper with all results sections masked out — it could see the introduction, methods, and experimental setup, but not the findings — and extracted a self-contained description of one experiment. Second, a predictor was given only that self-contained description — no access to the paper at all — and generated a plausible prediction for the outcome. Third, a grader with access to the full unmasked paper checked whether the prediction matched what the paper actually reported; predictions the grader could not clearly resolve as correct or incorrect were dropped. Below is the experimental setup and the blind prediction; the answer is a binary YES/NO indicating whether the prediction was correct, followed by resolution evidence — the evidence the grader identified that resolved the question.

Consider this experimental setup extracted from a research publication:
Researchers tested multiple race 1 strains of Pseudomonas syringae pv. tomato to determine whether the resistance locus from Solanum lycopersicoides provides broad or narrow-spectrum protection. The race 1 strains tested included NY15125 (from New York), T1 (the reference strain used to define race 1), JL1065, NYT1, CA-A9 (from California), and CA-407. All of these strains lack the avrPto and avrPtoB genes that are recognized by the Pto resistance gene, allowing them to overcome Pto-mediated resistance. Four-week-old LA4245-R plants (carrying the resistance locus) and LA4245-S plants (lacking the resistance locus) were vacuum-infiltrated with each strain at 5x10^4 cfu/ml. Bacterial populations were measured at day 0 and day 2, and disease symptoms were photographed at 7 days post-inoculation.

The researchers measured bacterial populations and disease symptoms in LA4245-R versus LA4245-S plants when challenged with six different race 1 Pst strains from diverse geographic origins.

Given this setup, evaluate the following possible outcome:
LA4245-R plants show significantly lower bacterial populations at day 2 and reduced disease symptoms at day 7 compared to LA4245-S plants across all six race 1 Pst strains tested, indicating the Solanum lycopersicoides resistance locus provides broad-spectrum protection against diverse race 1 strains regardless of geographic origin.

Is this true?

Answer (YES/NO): YES